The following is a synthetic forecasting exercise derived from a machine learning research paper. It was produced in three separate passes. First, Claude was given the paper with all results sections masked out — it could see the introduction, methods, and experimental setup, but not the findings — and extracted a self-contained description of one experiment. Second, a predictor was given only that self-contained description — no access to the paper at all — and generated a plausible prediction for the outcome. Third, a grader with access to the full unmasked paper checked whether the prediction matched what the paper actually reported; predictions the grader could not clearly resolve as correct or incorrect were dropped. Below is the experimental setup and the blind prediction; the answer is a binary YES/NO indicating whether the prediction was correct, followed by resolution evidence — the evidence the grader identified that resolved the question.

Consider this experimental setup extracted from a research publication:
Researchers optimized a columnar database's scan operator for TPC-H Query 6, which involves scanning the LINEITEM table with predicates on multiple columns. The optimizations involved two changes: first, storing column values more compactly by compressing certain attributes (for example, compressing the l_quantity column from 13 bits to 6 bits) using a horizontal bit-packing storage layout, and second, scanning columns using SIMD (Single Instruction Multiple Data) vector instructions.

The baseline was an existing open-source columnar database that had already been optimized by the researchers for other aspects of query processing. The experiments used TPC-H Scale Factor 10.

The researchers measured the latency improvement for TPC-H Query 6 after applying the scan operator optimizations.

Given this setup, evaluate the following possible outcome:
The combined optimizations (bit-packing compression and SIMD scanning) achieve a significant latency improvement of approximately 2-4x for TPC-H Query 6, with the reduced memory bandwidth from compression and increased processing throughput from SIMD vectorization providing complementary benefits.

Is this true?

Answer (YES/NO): NO